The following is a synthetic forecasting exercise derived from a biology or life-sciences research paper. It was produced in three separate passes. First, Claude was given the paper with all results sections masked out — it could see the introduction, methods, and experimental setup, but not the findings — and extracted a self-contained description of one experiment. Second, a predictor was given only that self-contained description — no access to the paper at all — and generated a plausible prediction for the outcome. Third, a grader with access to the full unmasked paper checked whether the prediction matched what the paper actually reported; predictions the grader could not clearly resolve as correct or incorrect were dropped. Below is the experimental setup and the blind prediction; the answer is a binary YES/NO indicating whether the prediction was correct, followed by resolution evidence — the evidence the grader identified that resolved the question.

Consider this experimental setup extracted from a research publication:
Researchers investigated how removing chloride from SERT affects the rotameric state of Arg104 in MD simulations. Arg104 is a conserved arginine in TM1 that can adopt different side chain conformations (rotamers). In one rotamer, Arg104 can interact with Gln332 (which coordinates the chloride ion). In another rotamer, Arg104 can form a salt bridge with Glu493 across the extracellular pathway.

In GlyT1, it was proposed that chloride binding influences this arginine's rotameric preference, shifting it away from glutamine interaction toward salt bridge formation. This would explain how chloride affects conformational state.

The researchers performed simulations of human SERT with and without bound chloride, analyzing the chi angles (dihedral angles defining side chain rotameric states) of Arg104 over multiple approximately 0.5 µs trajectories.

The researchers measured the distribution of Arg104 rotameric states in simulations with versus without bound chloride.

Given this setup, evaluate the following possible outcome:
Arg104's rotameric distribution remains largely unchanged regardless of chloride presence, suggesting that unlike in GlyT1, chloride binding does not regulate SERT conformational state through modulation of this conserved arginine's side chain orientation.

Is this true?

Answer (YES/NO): NO